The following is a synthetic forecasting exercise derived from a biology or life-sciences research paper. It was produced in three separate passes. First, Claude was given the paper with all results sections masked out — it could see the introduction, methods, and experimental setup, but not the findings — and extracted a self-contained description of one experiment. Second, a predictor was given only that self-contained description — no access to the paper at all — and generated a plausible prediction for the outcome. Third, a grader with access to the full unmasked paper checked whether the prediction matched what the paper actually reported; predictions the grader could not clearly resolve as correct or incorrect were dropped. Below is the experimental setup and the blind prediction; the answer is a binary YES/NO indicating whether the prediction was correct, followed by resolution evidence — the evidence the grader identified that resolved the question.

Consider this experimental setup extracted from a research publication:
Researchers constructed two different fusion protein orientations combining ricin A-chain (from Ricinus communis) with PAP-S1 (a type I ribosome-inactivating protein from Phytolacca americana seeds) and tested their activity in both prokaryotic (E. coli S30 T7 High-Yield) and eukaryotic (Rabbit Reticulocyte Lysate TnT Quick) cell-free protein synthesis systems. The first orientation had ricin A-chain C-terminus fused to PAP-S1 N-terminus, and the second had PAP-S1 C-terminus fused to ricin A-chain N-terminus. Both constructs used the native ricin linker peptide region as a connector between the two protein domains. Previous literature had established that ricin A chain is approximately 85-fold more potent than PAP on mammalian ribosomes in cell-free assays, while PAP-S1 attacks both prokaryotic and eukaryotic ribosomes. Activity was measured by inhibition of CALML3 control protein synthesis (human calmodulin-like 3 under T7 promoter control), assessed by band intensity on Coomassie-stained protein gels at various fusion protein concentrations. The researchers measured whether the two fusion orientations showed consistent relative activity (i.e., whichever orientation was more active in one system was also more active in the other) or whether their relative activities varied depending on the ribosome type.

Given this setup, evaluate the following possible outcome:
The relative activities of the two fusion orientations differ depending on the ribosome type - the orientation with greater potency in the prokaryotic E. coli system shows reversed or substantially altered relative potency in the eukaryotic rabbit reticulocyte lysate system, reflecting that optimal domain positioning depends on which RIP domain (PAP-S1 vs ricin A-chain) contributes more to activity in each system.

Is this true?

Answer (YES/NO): NO